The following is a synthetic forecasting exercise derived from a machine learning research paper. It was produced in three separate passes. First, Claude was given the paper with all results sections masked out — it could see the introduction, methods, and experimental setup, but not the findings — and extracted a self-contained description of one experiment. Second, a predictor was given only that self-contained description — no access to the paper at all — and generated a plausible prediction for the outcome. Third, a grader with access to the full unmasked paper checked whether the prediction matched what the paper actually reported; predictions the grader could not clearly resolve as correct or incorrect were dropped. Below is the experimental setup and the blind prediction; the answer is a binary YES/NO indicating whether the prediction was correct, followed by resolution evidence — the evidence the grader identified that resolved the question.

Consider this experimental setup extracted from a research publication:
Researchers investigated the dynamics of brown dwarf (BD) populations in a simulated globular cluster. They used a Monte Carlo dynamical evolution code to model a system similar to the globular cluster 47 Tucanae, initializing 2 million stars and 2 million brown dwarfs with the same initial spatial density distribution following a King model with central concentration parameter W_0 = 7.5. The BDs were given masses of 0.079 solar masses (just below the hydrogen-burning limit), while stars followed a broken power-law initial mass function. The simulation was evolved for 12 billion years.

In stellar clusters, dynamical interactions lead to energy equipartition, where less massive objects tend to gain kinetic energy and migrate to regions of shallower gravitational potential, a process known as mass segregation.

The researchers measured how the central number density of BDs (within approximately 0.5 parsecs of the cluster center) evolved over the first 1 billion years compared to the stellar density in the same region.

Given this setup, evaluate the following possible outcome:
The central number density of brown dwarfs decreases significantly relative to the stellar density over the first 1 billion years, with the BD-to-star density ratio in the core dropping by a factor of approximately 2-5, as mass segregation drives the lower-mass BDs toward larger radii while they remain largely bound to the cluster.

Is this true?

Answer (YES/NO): NO